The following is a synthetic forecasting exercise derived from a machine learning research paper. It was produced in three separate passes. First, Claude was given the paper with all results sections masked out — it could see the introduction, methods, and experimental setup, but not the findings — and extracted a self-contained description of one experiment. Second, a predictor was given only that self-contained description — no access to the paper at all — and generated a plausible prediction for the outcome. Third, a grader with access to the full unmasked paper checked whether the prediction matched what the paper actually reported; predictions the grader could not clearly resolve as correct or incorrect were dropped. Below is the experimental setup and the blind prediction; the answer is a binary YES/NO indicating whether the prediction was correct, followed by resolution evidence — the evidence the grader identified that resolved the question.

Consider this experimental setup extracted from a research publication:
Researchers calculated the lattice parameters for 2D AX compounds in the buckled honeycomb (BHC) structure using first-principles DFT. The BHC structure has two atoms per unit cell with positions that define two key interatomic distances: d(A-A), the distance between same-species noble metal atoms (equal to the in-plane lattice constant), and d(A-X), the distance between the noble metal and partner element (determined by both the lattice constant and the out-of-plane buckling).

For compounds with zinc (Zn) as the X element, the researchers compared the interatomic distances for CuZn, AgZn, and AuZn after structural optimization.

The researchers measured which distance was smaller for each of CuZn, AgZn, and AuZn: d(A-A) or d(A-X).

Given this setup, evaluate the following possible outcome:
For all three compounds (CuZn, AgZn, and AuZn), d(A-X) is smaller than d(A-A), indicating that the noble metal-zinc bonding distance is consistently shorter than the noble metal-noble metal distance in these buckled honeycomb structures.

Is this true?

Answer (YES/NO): NO